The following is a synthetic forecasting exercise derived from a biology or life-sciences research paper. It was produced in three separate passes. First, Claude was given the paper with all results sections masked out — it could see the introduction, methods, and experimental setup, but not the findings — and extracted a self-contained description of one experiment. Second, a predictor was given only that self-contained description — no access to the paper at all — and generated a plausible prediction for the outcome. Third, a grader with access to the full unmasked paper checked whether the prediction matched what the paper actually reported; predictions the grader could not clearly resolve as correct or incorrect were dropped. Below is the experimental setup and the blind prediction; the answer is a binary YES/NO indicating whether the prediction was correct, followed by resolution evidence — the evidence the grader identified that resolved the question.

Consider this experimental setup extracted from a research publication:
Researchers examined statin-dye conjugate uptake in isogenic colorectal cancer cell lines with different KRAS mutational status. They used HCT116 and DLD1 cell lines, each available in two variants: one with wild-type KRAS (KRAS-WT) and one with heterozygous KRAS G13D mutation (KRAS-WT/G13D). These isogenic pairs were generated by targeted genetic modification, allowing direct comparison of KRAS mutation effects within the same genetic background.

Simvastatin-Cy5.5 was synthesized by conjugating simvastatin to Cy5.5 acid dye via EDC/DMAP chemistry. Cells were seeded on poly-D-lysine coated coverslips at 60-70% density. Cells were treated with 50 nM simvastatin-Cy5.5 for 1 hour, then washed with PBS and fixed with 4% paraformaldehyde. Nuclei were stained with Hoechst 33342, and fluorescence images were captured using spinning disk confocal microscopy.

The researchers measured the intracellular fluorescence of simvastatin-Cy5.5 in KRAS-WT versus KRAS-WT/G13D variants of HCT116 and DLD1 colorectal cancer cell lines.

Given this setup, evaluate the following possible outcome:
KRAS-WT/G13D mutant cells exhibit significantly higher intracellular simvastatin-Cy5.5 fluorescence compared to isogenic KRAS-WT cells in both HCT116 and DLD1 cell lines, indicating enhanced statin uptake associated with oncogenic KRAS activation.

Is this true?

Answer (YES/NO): YES